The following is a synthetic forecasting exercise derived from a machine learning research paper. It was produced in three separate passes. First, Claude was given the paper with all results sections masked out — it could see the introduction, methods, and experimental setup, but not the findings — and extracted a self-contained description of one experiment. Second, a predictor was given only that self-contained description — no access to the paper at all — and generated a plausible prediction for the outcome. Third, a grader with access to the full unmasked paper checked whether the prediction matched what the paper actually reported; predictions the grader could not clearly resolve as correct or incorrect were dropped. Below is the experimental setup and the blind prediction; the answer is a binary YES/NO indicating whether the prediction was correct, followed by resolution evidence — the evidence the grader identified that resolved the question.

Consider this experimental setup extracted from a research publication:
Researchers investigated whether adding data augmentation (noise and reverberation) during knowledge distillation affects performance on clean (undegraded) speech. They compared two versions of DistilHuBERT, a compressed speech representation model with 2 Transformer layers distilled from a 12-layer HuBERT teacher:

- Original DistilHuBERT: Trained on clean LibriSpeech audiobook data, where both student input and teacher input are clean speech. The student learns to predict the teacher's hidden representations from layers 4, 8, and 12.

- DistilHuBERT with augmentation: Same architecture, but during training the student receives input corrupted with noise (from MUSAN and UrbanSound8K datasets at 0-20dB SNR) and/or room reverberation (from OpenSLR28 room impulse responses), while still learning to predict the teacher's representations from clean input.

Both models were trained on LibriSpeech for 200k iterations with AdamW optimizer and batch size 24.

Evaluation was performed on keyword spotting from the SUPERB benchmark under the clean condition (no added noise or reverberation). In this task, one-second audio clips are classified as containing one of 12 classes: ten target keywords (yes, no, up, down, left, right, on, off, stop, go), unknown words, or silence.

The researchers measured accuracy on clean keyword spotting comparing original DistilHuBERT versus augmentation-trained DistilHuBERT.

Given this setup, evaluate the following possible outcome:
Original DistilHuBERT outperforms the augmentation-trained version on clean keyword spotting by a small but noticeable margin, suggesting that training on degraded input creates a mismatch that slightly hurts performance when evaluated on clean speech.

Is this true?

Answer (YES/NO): NO